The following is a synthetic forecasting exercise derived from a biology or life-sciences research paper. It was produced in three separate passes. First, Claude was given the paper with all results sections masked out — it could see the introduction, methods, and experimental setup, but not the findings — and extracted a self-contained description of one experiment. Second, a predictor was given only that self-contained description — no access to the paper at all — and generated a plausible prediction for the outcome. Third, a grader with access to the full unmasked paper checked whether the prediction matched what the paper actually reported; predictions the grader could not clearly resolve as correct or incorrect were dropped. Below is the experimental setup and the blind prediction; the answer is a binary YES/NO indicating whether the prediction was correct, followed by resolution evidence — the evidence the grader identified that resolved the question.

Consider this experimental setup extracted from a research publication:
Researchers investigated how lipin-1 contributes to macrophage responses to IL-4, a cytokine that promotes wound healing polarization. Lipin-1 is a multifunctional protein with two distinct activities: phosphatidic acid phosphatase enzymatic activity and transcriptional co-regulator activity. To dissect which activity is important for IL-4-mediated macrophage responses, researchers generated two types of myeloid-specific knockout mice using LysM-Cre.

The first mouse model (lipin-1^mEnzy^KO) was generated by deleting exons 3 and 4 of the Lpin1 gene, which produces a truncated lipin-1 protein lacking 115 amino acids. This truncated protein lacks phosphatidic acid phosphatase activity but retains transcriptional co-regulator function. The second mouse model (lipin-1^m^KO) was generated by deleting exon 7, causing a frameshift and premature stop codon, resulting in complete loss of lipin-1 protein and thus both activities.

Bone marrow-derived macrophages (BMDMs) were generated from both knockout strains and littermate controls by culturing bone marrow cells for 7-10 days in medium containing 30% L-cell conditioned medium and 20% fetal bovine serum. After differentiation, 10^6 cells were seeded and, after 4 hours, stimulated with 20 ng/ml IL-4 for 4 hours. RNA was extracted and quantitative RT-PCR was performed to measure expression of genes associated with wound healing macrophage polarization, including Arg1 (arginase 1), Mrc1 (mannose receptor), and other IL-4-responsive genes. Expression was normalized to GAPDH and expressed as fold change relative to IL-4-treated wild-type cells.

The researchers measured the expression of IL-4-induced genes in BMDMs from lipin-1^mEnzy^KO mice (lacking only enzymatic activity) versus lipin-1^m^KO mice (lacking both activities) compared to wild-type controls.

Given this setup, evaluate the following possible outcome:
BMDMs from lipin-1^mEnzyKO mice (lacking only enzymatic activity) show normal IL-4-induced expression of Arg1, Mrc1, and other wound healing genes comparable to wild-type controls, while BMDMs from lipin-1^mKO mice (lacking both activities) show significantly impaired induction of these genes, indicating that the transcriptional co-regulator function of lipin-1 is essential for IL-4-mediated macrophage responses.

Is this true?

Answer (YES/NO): YES